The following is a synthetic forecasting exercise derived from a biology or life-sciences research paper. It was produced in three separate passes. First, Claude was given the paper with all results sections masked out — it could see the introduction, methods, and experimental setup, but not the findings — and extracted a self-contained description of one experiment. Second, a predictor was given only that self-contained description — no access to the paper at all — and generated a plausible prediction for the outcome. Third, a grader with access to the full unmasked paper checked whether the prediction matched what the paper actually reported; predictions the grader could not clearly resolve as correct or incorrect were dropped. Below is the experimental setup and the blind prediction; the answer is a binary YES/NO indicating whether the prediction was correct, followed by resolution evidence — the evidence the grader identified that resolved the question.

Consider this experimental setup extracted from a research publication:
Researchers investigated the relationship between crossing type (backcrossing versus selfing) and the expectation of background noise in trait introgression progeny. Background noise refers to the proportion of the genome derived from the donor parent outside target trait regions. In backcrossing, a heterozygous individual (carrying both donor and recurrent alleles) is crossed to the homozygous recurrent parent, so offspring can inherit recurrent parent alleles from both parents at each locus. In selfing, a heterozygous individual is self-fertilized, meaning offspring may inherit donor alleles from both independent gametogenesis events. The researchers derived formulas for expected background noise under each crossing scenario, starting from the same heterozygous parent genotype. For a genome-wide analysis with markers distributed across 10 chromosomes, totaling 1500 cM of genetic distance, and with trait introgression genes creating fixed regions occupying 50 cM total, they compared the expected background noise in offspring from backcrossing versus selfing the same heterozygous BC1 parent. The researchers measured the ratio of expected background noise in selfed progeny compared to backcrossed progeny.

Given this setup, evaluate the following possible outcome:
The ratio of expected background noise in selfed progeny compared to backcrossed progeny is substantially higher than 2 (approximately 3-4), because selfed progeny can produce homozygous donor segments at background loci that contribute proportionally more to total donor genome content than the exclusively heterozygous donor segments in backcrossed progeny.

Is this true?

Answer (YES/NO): NO